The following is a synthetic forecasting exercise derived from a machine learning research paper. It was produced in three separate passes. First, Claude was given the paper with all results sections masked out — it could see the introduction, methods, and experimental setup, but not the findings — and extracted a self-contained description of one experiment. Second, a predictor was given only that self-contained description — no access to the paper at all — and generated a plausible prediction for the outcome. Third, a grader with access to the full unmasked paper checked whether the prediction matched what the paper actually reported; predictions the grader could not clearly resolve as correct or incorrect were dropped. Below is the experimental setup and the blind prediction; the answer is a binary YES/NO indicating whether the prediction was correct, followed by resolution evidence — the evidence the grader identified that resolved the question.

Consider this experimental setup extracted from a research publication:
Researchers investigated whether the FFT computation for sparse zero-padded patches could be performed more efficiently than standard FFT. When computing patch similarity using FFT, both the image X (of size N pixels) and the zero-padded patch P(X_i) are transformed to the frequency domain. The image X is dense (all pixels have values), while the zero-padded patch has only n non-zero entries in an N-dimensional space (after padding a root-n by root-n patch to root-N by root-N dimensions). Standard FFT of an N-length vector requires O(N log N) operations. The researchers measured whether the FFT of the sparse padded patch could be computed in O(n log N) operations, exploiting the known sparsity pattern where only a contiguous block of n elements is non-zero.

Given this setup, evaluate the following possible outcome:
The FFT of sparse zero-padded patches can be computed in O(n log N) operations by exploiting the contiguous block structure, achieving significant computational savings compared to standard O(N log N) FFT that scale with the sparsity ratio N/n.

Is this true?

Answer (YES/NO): YES